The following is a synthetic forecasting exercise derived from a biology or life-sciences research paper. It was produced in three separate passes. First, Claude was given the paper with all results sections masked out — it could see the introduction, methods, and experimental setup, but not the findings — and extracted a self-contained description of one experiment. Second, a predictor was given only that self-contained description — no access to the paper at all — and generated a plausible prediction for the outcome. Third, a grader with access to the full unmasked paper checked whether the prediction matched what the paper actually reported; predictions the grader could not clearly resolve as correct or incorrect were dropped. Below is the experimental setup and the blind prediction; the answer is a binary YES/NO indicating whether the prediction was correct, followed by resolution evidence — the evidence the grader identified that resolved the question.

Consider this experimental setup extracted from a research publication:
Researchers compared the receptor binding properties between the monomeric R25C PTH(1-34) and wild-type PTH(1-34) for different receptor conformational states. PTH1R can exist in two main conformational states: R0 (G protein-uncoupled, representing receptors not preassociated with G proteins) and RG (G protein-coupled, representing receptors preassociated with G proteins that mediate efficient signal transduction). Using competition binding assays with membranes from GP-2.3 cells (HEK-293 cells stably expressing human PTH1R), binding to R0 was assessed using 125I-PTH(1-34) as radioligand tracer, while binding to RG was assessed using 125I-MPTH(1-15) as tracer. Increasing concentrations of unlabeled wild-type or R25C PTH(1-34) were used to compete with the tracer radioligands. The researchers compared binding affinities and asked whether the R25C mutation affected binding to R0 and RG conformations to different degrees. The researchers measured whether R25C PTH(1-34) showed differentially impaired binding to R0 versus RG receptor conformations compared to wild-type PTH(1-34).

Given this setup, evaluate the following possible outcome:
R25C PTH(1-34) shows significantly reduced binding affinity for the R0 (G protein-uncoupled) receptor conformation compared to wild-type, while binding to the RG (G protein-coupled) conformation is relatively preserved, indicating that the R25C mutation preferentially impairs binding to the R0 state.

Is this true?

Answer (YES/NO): NO